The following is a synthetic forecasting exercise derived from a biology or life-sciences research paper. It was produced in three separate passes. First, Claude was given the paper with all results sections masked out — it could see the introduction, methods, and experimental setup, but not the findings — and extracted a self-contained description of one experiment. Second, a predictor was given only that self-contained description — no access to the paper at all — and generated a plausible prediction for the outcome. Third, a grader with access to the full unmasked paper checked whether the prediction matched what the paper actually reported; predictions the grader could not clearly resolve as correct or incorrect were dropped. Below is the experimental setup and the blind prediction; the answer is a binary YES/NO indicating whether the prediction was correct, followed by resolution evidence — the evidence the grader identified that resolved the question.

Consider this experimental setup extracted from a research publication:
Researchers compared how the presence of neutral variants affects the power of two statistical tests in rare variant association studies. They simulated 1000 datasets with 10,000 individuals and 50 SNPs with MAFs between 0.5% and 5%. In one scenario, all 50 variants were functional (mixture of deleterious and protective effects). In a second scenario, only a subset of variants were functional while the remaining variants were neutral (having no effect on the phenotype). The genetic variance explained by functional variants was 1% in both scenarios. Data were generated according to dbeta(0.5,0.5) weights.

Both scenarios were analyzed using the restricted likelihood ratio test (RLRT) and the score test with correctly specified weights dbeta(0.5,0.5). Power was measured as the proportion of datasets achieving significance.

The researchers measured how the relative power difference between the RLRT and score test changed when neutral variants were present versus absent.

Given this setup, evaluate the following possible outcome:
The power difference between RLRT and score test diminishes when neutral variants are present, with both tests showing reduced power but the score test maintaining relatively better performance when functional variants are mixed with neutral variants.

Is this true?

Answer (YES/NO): NO